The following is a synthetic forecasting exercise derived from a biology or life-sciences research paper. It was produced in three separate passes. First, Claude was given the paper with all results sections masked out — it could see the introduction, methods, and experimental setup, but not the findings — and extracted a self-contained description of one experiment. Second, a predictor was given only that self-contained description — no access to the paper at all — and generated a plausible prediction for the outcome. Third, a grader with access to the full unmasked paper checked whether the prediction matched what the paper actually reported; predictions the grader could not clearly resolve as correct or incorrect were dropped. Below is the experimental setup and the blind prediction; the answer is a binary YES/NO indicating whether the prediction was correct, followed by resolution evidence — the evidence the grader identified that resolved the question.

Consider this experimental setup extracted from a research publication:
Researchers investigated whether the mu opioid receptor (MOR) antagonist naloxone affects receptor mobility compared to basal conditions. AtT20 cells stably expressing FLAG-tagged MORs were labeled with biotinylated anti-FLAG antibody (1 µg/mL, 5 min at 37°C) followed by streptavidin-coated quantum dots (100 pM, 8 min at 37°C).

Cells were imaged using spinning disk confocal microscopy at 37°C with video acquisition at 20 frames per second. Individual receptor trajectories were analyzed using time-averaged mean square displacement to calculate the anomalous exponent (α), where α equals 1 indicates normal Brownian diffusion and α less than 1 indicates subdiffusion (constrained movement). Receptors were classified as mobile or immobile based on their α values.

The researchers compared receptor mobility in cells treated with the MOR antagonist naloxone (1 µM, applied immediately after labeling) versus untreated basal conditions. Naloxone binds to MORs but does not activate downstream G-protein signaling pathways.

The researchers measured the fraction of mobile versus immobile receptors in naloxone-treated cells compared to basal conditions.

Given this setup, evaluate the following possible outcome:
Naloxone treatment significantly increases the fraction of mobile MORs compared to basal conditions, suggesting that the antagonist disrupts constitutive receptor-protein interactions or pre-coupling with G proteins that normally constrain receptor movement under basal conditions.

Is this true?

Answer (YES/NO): NO